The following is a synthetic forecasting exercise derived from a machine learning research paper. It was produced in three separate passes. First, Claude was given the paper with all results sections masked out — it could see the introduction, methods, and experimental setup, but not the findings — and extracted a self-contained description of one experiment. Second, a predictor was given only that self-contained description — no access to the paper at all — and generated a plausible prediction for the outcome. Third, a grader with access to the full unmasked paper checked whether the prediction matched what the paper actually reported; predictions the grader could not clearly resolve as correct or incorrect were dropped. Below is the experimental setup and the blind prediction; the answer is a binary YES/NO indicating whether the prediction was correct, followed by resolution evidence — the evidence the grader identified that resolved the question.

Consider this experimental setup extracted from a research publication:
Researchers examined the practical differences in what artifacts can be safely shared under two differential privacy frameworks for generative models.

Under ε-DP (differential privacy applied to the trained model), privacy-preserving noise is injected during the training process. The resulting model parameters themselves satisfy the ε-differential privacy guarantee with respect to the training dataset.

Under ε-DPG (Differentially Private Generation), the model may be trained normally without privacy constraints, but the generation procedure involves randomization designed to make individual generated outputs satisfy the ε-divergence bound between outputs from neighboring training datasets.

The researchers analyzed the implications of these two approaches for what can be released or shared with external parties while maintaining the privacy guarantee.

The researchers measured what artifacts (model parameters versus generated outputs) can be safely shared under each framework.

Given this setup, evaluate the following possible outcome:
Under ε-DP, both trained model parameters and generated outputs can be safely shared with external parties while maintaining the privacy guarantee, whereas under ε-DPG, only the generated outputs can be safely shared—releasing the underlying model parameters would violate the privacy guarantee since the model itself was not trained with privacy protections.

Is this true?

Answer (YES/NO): YES